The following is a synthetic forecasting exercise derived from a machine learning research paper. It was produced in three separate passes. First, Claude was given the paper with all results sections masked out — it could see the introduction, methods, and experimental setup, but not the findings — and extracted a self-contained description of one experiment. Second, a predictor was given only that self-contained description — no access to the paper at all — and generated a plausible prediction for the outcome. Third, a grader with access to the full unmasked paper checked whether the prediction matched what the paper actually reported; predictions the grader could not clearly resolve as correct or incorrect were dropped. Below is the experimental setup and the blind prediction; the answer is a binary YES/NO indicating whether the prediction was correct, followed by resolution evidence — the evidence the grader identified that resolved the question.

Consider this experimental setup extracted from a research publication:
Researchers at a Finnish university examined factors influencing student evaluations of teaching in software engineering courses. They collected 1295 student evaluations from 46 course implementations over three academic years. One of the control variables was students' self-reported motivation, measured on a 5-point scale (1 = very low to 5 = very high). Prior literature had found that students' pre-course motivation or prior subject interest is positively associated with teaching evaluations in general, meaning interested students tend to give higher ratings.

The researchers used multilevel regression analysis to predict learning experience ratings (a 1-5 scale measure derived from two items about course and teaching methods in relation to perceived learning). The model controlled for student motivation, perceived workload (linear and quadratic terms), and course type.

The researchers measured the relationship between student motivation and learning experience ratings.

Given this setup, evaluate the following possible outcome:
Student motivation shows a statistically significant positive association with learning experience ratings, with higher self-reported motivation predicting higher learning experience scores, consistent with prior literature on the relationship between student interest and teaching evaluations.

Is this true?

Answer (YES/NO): YES